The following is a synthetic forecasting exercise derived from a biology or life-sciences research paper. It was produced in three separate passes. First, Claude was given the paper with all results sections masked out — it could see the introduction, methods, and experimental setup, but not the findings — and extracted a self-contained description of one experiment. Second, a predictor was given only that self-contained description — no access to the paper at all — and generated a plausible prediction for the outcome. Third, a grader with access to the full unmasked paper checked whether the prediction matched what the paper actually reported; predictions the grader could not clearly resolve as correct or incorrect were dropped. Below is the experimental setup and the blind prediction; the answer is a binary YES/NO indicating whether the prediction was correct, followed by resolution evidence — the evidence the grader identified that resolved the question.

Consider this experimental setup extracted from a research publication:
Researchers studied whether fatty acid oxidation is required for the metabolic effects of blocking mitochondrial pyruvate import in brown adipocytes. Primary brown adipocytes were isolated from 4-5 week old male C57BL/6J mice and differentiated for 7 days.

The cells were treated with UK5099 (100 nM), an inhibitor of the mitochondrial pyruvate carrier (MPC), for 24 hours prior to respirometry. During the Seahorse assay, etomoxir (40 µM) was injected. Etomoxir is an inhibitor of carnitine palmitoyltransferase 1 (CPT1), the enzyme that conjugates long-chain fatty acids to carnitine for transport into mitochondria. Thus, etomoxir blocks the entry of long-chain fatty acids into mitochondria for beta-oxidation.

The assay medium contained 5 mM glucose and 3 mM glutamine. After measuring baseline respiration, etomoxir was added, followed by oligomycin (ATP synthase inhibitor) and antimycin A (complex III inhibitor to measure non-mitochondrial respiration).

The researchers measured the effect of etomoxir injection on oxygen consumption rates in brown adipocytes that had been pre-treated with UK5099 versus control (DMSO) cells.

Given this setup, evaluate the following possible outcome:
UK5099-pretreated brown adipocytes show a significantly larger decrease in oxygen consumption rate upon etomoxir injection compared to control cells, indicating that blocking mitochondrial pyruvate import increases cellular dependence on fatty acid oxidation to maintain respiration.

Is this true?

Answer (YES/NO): YES